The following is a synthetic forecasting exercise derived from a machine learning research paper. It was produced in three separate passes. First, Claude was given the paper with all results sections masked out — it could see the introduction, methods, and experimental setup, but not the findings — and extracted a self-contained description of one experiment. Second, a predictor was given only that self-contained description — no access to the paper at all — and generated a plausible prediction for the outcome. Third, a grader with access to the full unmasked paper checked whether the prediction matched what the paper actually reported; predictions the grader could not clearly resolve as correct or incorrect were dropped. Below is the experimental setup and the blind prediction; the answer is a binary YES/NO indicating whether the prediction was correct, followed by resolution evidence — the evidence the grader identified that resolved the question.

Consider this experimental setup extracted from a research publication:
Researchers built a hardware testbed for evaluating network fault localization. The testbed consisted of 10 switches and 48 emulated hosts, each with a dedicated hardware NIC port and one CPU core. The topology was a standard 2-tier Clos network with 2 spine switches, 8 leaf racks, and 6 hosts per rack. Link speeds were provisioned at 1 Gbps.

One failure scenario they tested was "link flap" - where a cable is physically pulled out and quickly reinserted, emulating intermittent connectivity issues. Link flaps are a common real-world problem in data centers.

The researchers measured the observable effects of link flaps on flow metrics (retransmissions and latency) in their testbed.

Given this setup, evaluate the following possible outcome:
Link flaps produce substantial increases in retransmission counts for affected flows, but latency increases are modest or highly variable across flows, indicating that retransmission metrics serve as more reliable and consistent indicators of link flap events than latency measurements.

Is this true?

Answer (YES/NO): NO